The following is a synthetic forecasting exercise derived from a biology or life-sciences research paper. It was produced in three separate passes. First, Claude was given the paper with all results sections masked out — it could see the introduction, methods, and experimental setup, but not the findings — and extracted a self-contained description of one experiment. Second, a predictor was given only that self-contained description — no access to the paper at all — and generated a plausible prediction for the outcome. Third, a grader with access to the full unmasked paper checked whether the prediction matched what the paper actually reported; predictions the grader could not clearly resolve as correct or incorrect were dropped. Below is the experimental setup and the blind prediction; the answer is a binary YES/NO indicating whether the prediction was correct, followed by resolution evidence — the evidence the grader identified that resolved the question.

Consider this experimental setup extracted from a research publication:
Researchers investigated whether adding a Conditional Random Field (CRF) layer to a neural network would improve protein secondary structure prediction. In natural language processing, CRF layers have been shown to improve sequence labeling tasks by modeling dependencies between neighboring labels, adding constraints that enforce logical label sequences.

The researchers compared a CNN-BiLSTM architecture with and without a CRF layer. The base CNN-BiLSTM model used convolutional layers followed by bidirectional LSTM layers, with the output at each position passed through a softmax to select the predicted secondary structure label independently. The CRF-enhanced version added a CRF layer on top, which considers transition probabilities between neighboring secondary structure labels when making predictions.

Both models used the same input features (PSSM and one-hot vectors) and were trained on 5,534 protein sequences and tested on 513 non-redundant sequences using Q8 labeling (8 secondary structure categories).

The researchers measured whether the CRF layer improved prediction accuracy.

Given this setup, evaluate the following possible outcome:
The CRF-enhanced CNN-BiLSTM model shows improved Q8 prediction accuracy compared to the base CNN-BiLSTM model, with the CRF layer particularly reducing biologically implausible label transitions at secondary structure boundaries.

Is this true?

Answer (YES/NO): NO